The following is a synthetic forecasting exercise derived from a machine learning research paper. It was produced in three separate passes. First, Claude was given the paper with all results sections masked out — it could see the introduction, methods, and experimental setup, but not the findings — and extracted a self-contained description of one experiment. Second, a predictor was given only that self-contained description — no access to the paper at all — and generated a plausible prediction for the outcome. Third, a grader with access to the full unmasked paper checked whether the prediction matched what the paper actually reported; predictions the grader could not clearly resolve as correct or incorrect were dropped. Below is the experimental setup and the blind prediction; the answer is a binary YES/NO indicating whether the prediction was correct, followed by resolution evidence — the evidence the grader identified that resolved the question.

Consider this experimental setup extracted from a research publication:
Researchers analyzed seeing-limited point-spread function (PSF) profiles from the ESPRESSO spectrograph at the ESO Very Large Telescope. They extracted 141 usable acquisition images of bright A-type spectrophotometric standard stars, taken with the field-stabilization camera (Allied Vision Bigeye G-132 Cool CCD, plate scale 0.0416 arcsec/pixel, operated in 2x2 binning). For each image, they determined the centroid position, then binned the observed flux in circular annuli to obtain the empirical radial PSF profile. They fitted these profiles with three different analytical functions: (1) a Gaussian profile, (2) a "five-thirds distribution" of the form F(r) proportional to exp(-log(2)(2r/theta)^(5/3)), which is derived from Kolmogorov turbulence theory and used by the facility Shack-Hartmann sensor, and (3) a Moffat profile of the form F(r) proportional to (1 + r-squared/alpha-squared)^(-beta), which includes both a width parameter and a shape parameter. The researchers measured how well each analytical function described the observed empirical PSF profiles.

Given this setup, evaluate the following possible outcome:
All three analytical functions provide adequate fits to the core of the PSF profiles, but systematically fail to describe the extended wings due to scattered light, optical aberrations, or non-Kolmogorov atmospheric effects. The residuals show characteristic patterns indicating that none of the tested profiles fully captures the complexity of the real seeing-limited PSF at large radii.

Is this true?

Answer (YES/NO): NO